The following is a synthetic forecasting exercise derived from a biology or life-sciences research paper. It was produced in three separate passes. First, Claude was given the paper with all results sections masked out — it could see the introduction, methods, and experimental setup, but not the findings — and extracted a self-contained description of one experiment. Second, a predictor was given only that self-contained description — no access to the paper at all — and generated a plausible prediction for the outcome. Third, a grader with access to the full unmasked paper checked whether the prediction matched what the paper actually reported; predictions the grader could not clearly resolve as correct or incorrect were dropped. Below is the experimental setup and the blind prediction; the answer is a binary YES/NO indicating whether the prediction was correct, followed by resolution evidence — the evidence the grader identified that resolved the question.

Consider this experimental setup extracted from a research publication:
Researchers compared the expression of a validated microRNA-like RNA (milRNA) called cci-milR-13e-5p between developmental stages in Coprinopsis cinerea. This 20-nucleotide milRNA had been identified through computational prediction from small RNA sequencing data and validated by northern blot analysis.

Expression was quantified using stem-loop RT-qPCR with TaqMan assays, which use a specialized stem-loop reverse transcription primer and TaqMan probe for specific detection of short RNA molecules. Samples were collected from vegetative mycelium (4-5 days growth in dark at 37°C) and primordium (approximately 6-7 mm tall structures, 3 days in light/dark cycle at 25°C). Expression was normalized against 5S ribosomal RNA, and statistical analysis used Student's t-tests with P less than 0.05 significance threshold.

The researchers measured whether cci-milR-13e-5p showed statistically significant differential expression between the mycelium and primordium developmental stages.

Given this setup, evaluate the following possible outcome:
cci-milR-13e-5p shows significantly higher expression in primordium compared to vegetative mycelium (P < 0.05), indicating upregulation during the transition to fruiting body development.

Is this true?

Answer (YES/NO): NO